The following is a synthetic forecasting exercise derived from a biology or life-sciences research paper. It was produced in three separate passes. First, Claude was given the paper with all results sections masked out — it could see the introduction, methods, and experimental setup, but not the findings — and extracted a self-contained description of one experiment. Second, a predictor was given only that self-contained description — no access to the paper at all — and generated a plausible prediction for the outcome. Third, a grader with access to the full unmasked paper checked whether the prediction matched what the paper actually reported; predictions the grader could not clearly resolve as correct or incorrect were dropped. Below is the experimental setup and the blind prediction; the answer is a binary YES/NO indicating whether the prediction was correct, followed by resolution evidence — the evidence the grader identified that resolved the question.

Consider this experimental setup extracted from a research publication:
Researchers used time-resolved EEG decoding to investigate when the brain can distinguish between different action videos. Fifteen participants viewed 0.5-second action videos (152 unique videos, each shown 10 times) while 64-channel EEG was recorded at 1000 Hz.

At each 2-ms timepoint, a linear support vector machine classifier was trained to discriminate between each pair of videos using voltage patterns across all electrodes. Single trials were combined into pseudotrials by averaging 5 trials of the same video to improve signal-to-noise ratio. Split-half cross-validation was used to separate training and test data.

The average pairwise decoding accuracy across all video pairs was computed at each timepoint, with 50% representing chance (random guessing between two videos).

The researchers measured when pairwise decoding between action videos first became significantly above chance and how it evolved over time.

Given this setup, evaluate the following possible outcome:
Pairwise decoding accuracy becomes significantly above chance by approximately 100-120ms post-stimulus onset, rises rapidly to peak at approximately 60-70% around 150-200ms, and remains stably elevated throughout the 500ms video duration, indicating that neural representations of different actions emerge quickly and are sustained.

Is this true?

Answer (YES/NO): NO